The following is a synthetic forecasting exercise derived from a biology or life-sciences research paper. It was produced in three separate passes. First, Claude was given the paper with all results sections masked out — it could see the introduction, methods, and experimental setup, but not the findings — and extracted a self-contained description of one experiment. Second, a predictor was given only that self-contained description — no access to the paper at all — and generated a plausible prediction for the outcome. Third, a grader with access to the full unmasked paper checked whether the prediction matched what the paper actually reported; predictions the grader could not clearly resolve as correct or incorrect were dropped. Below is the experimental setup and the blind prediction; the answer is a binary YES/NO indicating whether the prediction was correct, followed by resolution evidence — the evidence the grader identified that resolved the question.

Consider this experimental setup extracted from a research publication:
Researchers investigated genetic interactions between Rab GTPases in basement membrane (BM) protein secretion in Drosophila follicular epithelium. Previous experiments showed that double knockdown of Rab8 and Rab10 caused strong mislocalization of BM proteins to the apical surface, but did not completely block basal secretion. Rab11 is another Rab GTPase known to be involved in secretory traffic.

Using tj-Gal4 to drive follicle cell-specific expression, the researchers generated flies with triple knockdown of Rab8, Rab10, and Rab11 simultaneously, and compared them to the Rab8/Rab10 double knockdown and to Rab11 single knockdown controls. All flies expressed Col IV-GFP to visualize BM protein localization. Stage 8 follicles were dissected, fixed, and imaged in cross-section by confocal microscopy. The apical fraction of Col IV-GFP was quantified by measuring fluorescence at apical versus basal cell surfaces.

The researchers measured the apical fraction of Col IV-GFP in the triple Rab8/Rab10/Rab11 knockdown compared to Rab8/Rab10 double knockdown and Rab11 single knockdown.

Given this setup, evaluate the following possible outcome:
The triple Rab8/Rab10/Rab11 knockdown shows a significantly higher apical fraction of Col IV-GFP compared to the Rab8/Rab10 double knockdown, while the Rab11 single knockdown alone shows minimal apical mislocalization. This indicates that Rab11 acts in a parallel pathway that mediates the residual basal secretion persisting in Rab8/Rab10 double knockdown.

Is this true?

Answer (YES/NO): NO